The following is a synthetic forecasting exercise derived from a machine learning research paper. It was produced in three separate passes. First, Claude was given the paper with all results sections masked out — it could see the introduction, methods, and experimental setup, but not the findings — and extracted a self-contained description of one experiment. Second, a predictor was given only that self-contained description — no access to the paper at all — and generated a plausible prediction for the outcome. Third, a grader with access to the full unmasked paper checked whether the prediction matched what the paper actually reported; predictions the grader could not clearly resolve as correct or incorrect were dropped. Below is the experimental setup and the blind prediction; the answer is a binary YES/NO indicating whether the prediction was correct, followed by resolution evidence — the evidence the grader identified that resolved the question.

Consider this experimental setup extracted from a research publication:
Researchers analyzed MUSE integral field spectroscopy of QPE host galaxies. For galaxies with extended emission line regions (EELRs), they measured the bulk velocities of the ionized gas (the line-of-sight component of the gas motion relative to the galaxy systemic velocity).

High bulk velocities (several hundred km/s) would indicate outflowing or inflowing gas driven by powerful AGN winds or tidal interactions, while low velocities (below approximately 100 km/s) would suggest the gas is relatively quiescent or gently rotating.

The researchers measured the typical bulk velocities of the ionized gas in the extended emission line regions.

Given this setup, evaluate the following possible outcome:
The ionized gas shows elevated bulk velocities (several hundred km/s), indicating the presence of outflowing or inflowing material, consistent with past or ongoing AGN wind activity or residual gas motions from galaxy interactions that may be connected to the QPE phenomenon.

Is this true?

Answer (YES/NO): NO